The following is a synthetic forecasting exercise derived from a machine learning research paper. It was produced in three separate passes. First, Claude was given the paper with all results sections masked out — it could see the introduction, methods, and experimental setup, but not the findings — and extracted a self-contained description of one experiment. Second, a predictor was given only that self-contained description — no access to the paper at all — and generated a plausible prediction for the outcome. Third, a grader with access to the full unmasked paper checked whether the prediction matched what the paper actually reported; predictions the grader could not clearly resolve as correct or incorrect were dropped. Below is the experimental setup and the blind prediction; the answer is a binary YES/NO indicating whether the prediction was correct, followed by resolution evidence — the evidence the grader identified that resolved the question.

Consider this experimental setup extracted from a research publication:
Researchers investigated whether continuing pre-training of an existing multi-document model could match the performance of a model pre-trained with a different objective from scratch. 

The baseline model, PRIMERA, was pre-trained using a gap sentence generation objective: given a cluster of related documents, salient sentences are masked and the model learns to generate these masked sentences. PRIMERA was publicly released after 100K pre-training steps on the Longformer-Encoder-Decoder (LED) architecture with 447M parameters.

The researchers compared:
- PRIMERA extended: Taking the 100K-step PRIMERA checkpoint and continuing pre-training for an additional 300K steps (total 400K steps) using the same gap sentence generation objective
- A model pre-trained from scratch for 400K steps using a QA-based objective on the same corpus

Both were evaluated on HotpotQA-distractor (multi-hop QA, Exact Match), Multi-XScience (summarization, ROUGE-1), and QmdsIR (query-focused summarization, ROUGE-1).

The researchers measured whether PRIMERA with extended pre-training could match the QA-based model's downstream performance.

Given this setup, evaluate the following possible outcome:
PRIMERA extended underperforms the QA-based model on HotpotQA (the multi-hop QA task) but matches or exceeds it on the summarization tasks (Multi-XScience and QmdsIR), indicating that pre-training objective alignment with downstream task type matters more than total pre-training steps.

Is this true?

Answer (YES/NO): NO